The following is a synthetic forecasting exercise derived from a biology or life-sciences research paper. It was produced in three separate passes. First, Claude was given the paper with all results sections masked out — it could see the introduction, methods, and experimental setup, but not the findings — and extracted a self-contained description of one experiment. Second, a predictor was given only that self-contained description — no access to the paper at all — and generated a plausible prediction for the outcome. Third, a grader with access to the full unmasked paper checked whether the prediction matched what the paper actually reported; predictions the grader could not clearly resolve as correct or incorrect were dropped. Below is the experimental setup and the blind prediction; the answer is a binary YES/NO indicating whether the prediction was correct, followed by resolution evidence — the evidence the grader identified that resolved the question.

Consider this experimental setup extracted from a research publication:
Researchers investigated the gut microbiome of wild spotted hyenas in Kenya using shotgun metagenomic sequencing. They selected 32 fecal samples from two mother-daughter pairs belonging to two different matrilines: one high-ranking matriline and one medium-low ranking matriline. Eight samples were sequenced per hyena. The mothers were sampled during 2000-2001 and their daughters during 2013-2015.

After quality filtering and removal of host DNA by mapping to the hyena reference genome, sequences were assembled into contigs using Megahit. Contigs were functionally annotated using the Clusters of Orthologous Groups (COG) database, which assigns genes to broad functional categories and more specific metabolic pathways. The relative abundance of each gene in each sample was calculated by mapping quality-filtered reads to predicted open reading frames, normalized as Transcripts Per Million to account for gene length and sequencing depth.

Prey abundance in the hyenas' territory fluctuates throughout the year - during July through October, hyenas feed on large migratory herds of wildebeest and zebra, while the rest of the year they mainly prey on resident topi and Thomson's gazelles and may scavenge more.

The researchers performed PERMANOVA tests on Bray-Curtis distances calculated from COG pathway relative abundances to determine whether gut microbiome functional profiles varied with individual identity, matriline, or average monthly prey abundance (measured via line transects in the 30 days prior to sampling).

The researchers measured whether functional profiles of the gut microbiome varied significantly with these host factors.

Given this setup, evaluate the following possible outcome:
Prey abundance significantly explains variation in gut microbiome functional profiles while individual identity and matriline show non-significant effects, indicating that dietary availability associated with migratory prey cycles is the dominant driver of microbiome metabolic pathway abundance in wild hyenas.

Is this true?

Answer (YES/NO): NO